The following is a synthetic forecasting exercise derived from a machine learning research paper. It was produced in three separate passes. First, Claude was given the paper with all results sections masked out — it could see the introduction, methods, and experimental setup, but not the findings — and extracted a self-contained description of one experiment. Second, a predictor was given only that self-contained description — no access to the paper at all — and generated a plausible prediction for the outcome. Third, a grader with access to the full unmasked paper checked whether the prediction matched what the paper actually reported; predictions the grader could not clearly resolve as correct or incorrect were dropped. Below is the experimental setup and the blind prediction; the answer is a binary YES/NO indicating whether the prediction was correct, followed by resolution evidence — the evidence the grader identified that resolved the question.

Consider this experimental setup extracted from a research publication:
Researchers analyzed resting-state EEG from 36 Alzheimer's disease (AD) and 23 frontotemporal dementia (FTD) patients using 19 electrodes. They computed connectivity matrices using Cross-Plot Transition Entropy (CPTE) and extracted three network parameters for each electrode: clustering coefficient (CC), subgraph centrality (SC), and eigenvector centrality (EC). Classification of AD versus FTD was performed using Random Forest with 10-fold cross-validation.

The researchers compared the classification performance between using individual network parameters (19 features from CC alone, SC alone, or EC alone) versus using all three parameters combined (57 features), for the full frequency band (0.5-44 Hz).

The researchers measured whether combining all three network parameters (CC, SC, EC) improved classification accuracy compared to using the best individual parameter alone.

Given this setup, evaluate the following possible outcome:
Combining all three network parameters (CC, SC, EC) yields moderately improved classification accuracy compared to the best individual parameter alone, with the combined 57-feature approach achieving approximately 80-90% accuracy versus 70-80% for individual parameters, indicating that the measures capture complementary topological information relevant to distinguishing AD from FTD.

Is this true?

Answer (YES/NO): NO